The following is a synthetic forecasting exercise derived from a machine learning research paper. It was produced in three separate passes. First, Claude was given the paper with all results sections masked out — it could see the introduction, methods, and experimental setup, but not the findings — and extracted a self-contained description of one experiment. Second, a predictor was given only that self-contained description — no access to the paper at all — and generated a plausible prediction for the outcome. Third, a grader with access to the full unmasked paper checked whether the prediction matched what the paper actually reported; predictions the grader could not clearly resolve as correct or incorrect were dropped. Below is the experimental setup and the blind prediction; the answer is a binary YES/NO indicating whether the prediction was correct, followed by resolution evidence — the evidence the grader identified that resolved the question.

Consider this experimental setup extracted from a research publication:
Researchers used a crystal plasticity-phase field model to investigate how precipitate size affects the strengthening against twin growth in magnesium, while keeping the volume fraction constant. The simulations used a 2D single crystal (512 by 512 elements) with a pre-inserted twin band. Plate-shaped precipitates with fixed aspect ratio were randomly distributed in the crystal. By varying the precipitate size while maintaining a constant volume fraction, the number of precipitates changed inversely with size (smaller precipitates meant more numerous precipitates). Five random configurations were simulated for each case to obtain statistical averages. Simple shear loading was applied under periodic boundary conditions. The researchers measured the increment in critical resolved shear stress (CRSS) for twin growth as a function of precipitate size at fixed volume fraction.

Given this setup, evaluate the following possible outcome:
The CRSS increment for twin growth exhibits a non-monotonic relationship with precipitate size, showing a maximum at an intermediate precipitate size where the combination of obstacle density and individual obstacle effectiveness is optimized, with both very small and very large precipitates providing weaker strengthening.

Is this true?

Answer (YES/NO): NO